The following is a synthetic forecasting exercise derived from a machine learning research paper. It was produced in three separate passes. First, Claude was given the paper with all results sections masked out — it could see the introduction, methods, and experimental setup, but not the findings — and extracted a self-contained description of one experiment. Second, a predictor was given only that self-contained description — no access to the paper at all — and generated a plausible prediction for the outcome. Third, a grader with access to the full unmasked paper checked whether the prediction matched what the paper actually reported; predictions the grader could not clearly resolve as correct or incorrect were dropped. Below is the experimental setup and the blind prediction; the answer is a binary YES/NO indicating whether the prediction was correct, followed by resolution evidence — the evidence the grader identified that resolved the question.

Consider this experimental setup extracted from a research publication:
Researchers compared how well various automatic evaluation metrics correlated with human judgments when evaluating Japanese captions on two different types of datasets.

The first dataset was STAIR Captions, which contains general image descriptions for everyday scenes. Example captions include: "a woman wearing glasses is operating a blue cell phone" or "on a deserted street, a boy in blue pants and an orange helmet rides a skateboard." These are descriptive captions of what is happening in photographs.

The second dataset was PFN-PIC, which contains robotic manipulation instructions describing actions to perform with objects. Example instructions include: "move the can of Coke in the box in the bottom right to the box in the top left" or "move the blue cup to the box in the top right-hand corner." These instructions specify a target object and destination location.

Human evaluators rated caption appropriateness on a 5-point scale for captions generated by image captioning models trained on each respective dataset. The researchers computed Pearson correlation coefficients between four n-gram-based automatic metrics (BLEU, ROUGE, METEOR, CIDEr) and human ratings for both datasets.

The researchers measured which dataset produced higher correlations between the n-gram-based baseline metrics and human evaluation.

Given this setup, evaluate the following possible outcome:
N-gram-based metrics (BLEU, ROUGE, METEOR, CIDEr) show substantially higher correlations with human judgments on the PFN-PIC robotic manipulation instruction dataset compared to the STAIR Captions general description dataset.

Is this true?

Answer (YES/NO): YES